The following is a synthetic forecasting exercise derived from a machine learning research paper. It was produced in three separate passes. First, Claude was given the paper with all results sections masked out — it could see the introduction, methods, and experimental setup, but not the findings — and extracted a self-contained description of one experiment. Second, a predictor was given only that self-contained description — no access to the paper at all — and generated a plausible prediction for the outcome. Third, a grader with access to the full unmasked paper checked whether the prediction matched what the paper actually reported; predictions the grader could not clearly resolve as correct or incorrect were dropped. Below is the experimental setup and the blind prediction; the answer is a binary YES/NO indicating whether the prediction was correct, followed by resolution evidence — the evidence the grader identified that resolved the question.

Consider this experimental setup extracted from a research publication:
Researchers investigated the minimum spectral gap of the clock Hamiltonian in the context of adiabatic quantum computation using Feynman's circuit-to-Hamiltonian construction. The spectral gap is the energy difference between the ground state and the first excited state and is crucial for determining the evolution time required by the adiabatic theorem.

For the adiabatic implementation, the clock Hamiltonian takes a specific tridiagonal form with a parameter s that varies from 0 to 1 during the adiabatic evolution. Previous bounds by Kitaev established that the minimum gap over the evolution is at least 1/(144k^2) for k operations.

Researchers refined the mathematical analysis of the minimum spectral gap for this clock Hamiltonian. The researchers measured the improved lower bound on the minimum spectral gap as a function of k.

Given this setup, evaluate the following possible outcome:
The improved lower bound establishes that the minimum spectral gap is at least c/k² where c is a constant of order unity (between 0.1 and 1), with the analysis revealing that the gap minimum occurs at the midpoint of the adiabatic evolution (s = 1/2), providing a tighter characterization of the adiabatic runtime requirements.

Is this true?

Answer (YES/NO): NO